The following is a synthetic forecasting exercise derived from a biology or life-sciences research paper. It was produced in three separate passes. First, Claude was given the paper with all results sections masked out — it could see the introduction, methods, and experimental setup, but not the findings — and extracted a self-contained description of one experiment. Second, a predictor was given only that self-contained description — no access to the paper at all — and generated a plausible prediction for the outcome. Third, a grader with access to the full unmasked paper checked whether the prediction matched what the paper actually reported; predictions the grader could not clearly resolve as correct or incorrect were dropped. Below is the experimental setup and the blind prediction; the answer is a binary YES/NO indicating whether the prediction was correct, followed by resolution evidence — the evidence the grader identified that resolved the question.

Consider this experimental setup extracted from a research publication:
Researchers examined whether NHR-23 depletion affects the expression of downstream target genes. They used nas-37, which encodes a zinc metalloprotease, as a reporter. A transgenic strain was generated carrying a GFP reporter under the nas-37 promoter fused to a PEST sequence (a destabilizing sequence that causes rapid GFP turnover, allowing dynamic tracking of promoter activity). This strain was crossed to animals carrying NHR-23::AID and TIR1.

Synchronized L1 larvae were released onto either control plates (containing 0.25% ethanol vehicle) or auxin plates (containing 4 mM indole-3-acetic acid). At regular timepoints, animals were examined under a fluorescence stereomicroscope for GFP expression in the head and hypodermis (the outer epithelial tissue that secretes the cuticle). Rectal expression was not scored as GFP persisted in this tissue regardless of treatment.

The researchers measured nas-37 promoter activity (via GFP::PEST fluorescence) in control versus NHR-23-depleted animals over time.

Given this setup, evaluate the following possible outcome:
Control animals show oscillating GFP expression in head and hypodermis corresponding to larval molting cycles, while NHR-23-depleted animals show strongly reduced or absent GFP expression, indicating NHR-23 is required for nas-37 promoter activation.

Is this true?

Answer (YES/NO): NO